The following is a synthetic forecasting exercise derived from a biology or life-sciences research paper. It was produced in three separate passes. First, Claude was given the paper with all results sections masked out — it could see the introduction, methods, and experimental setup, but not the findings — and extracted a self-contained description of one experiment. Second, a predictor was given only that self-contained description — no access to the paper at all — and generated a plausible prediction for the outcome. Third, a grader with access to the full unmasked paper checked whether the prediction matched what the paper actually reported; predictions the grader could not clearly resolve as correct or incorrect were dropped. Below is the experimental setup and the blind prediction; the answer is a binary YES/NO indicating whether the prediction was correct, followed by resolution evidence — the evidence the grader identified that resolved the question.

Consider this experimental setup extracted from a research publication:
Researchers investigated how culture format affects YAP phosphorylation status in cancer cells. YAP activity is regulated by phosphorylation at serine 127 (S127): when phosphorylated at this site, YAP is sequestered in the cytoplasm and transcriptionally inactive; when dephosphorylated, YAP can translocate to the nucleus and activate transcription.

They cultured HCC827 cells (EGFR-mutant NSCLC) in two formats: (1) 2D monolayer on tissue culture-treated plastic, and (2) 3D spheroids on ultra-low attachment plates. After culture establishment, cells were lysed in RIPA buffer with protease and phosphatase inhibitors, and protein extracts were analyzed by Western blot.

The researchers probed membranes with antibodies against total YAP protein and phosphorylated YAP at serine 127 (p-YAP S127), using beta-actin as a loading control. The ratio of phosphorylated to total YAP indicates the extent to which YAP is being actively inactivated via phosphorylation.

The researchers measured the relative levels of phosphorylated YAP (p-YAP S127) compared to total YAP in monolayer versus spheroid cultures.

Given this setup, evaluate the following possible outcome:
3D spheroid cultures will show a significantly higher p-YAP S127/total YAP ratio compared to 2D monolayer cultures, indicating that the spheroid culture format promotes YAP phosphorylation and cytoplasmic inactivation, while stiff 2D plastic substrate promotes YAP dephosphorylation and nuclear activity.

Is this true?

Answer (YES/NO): YES